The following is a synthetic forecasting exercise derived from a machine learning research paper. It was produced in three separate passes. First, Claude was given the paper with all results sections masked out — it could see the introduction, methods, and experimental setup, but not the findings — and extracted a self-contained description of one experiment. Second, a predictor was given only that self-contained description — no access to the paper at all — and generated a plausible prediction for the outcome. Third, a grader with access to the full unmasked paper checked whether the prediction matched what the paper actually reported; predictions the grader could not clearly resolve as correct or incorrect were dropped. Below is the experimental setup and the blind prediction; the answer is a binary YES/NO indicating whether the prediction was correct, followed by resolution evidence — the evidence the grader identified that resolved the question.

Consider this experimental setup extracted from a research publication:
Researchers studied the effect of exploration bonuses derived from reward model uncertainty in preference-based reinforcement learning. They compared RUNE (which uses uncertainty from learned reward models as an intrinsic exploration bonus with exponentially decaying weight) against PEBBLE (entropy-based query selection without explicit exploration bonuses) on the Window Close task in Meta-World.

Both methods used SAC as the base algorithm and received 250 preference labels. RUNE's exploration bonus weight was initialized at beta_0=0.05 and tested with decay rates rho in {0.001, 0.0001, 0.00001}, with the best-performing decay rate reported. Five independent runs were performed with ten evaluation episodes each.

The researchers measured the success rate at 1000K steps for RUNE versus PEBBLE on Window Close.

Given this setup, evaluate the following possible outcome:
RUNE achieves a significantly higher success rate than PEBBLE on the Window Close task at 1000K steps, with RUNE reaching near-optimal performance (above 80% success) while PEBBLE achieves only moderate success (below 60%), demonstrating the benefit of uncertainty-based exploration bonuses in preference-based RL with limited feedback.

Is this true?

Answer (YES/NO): NO